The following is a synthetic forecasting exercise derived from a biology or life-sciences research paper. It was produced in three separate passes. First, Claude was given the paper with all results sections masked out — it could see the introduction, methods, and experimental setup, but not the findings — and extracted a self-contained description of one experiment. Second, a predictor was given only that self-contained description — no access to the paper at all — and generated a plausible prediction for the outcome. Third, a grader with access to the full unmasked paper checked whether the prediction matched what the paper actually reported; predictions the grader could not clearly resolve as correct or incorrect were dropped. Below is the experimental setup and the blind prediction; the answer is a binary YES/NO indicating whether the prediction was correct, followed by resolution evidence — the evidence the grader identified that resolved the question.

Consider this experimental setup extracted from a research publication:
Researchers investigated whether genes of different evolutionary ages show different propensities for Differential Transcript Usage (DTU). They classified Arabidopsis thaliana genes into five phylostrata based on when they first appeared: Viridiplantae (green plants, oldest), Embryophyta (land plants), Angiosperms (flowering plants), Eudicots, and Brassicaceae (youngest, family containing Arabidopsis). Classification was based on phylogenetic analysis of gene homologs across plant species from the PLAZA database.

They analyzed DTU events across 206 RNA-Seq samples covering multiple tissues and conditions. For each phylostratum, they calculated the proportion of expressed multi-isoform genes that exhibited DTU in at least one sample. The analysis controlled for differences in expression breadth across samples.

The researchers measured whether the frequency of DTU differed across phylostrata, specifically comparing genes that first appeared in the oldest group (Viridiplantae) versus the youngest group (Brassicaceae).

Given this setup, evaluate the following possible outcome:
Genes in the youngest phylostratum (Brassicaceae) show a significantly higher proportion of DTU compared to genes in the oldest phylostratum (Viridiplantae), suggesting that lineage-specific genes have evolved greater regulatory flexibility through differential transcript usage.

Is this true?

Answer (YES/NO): NO